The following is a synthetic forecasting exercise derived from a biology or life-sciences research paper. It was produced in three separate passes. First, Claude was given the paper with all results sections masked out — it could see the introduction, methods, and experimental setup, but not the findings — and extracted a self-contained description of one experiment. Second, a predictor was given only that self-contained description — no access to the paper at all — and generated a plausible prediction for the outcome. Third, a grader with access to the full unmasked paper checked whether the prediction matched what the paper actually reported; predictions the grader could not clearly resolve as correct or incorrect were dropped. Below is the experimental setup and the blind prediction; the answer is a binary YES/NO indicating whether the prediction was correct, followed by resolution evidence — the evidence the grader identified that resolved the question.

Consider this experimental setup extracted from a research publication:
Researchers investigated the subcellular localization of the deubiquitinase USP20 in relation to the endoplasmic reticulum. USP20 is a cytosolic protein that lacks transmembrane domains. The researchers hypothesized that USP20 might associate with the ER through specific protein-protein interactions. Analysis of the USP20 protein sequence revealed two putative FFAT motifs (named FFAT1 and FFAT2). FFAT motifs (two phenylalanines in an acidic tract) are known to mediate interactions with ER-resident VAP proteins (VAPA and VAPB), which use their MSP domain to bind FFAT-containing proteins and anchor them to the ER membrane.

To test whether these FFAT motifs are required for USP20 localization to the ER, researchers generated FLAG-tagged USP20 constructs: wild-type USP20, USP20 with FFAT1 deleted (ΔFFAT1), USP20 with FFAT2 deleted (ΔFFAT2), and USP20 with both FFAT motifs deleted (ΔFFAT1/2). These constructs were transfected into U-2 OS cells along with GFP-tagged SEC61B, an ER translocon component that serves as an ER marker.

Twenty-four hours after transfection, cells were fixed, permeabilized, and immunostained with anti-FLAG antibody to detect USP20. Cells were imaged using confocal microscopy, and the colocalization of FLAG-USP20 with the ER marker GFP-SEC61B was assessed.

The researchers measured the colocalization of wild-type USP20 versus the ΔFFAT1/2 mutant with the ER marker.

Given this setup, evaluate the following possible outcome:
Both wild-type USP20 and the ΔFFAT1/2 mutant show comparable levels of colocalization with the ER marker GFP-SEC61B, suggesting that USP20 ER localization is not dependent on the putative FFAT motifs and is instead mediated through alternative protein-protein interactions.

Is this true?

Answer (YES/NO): NO